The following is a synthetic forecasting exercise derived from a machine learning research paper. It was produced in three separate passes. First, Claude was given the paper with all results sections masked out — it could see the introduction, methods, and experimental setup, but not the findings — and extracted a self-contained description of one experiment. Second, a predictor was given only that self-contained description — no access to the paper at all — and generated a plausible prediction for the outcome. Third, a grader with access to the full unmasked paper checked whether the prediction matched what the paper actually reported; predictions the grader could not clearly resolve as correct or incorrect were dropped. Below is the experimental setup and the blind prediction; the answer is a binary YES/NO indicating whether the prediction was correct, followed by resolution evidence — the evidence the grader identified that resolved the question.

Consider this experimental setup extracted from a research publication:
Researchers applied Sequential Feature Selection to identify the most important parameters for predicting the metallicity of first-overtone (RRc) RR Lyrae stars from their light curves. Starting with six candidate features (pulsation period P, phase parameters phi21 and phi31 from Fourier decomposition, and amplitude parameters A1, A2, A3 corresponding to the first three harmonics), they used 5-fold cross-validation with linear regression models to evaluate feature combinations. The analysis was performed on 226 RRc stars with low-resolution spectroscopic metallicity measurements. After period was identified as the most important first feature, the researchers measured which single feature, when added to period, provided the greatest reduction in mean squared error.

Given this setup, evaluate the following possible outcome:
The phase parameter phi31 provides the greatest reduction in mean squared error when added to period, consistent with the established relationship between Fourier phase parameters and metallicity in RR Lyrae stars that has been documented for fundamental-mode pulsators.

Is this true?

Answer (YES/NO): NO